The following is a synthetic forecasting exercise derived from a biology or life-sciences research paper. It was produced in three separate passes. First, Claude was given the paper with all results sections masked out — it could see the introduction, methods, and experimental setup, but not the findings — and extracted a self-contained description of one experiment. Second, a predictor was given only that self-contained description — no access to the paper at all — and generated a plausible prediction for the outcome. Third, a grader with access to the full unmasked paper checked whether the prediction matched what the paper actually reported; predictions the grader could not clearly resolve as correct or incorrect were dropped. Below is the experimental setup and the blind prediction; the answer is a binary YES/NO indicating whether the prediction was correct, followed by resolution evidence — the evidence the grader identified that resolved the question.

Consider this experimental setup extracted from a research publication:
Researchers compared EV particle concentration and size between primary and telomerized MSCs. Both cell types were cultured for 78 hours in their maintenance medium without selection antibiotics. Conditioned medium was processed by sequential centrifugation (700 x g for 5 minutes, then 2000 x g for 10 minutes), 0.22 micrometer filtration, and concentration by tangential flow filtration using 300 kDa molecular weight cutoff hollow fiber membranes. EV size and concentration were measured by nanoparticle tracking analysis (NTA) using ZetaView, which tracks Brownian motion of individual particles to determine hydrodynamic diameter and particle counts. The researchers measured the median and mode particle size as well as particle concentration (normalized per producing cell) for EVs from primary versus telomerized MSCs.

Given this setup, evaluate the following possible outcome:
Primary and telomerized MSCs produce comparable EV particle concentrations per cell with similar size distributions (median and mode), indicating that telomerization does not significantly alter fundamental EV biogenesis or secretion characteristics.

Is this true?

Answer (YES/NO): YES